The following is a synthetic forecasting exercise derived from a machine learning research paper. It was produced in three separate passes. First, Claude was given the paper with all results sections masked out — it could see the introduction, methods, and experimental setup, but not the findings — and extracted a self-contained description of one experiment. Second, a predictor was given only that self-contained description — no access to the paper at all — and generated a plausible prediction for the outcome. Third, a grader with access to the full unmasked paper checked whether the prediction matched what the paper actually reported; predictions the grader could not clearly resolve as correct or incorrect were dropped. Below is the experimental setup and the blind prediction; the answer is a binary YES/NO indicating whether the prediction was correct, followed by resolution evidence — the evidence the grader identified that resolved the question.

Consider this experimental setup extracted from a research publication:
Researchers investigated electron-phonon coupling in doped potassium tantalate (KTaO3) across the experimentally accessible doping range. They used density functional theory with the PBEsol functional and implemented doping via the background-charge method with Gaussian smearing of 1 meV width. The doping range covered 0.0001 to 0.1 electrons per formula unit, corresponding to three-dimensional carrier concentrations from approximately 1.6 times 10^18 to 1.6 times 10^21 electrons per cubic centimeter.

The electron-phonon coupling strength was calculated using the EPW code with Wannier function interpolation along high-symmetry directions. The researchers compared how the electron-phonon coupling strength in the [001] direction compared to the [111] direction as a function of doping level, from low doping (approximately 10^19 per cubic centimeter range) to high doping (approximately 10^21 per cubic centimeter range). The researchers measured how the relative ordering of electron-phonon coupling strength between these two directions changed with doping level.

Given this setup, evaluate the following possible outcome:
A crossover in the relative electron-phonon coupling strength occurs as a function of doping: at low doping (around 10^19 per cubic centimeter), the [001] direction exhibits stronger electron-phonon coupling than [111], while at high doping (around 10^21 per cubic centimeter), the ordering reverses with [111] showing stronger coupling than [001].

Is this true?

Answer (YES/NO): NO